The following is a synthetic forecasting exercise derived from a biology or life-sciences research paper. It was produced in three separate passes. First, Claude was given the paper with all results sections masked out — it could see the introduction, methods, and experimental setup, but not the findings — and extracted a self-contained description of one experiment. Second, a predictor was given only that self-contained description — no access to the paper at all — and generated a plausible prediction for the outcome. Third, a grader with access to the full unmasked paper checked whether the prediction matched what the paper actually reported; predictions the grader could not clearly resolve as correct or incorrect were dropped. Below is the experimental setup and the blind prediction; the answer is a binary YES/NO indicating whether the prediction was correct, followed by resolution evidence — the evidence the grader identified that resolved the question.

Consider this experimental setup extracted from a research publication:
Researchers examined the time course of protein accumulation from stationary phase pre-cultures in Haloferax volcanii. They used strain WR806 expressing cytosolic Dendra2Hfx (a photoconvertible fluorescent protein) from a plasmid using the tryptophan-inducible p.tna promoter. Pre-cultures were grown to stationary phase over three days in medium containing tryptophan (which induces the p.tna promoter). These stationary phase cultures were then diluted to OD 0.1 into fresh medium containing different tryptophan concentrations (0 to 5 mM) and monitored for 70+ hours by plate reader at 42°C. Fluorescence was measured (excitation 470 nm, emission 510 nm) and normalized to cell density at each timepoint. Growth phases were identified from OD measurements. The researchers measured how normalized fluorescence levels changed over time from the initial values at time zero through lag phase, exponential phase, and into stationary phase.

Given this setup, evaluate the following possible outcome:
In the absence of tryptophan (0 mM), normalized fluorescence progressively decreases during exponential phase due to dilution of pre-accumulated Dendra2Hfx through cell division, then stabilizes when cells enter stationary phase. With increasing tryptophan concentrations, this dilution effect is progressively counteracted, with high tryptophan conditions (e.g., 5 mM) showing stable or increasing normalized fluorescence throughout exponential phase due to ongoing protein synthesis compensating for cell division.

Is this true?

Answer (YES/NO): NO